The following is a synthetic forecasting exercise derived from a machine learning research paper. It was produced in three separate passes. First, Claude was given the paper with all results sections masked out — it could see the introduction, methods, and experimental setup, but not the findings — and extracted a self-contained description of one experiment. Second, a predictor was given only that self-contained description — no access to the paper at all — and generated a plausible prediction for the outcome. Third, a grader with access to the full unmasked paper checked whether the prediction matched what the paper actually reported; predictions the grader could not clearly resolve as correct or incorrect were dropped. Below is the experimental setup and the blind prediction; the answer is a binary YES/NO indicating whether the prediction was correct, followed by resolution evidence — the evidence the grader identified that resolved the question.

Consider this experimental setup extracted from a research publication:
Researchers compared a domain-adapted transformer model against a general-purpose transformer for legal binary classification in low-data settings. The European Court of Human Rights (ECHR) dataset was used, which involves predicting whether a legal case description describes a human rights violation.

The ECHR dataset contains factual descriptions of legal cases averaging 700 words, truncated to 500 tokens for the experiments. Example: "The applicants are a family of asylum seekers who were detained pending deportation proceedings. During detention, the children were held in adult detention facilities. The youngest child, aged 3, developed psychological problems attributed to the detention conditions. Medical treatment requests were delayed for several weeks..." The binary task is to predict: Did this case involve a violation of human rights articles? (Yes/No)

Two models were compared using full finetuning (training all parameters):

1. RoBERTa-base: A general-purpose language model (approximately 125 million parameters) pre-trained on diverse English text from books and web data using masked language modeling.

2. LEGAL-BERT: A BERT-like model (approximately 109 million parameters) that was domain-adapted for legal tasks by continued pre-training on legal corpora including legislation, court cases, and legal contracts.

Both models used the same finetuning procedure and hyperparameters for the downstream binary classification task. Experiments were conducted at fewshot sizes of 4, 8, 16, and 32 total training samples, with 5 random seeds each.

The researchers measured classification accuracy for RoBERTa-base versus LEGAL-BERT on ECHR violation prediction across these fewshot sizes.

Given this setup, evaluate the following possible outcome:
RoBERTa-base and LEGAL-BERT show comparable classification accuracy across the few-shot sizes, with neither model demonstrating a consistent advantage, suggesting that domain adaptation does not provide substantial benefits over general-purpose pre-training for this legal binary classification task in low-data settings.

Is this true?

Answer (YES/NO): YES